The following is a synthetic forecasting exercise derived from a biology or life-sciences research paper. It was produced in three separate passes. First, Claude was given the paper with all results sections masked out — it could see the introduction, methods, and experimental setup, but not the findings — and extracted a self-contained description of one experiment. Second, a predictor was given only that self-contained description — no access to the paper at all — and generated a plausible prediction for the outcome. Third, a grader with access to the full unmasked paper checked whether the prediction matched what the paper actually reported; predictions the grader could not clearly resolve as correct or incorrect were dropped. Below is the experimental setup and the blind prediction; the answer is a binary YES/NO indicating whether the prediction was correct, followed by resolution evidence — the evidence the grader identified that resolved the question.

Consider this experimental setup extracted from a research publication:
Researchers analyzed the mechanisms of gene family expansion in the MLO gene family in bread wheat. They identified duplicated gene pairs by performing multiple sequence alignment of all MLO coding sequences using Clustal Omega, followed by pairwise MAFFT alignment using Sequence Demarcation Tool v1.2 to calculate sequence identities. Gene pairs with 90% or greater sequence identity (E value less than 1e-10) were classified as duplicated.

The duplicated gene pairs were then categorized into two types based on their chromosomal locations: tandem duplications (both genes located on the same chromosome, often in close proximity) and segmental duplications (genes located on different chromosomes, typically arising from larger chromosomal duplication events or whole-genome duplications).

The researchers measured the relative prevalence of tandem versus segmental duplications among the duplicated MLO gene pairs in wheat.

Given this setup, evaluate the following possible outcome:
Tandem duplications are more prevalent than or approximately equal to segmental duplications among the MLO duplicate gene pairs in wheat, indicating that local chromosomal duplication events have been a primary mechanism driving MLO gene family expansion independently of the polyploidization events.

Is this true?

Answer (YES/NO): NO